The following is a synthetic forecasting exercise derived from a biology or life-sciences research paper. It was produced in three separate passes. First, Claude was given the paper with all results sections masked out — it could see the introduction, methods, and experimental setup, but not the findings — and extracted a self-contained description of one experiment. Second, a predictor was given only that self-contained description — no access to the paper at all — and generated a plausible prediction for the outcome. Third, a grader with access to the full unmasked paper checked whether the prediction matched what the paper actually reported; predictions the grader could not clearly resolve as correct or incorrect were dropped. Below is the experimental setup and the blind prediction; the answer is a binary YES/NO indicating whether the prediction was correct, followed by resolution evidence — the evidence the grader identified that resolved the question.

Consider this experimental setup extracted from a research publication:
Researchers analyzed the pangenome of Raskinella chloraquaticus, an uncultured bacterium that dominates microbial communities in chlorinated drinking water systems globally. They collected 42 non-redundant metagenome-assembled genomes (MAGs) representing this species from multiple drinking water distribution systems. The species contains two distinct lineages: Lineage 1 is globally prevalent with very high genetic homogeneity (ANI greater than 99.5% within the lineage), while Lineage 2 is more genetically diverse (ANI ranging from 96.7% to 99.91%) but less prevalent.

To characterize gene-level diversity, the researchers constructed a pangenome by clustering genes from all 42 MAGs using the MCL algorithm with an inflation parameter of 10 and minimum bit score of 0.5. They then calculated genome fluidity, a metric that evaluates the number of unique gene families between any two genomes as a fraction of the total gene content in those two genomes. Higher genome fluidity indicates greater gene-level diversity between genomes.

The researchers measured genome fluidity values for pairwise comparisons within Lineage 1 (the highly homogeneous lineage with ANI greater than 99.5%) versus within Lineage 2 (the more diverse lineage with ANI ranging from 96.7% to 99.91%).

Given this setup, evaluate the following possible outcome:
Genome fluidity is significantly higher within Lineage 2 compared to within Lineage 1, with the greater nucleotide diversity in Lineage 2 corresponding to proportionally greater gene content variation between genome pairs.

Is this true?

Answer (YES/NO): YES